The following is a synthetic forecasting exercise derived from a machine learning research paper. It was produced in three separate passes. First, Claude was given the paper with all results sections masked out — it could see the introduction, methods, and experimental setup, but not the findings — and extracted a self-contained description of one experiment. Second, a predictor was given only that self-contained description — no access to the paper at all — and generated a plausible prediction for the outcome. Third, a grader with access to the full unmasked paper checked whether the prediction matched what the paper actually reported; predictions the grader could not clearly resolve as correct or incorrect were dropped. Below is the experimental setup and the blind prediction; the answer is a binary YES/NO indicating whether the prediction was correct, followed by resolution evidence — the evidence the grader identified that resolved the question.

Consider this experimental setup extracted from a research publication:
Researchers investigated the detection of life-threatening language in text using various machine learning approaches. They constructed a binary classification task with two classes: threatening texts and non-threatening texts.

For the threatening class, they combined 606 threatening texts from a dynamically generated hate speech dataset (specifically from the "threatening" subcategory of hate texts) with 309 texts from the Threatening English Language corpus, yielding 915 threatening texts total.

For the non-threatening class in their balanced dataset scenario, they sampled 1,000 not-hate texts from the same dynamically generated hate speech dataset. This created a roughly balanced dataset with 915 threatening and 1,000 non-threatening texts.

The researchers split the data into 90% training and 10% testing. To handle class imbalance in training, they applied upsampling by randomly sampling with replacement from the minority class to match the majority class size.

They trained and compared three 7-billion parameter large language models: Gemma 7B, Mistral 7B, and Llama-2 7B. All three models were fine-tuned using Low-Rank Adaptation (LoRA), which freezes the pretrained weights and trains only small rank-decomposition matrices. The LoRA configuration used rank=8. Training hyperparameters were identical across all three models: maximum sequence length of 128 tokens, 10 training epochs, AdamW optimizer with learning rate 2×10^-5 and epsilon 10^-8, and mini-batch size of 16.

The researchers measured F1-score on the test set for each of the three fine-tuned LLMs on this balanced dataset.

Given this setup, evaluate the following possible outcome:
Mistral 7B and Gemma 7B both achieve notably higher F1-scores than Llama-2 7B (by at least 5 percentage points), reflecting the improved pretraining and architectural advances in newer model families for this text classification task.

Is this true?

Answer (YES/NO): NO